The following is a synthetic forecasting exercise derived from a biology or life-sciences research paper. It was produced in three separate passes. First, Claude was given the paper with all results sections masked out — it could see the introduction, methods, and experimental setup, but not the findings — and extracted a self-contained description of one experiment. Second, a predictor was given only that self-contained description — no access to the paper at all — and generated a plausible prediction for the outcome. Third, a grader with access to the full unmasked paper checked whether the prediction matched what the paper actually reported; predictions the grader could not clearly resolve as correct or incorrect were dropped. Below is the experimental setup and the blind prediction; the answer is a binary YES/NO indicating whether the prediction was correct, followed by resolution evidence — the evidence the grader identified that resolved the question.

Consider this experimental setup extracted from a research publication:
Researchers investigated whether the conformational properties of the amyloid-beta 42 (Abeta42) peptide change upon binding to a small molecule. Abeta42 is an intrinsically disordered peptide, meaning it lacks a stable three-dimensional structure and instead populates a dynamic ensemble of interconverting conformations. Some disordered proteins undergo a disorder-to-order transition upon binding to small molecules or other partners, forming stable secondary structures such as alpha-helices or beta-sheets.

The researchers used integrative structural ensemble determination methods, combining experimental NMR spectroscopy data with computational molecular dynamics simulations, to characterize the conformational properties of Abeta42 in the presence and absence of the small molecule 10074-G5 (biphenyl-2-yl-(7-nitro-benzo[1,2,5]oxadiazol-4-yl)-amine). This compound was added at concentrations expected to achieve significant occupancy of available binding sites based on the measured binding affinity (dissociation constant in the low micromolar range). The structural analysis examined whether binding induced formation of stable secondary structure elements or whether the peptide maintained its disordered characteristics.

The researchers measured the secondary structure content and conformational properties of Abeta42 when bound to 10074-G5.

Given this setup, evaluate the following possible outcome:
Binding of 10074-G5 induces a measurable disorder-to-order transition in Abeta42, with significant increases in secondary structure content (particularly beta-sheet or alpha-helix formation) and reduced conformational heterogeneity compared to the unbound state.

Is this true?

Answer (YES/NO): NO